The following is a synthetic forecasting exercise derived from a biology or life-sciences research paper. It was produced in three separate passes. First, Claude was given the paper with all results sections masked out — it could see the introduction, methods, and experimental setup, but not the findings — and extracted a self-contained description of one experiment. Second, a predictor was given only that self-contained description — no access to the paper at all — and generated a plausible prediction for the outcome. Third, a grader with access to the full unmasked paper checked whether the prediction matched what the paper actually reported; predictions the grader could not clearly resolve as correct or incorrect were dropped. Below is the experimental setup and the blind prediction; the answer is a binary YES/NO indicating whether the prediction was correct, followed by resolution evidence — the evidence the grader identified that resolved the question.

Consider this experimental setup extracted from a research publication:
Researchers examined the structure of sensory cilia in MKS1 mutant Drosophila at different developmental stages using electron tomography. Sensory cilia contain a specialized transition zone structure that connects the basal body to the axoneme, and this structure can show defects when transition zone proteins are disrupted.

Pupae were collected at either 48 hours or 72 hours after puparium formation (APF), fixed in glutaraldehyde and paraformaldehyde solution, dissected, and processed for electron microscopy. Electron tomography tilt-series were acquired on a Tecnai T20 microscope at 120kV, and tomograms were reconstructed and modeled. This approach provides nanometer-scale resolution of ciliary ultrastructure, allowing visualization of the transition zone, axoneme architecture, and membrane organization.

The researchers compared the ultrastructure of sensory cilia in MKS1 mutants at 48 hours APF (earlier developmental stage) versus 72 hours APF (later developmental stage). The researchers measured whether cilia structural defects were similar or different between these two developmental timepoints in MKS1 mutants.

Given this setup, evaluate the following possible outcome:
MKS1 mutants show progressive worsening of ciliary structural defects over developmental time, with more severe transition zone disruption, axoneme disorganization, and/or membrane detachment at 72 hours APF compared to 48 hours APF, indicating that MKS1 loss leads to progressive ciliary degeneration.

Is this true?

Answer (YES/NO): NO